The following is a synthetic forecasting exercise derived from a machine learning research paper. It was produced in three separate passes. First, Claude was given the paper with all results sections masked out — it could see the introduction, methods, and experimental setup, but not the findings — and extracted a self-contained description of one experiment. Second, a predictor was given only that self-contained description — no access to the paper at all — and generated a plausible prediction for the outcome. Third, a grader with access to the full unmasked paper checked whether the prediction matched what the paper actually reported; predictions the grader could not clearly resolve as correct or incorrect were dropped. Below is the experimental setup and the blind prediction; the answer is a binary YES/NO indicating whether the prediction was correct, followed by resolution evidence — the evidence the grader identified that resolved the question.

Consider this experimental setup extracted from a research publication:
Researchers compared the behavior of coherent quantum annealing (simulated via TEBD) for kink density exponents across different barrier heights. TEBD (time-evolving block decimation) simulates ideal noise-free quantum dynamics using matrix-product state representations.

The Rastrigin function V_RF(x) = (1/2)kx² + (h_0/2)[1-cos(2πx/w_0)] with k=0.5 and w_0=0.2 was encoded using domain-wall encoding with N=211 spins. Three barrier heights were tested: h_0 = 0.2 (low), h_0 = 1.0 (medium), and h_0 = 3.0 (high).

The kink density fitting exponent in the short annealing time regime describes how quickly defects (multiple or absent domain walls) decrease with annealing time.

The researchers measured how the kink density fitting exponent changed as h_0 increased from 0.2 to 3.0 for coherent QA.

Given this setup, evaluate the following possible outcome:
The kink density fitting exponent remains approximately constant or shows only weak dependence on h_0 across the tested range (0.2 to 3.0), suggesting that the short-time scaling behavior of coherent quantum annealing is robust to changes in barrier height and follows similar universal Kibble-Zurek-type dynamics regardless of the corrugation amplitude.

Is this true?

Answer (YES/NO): YES